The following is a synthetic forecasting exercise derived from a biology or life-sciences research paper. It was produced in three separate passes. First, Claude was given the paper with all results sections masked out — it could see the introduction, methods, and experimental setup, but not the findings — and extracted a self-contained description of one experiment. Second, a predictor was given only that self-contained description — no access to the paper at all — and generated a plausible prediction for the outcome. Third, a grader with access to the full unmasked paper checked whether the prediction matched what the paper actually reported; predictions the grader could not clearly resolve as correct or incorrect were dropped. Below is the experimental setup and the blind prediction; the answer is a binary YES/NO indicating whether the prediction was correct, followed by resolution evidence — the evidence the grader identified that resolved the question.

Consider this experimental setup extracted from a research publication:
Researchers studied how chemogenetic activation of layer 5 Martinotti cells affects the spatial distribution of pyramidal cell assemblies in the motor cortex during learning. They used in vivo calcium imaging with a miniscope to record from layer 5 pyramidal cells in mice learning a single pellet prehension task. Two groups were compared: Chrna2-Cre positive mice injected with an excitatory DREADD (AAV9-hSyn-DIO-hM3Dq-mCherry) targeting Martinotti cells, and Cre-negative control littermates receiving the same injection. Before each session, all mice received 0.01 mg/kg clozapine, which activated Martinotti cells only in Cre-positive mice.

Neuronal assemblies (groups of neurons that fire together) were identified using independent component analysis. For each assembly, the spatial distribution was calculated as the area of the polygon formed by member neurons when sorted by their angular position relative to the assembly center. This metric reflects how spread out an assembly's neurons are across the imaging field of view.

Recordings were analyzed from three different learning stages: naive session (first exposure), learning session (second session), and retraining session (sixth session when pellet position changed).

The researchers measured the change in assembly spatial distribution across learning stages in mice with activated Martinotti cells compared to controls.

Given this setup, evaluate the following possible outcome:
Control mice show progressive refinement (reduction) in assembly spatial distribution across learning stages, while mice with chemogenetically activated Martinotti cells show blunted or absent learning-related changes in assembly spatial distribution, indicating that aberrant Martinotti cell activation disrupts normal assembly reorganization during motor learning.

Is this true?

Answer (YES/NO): NO